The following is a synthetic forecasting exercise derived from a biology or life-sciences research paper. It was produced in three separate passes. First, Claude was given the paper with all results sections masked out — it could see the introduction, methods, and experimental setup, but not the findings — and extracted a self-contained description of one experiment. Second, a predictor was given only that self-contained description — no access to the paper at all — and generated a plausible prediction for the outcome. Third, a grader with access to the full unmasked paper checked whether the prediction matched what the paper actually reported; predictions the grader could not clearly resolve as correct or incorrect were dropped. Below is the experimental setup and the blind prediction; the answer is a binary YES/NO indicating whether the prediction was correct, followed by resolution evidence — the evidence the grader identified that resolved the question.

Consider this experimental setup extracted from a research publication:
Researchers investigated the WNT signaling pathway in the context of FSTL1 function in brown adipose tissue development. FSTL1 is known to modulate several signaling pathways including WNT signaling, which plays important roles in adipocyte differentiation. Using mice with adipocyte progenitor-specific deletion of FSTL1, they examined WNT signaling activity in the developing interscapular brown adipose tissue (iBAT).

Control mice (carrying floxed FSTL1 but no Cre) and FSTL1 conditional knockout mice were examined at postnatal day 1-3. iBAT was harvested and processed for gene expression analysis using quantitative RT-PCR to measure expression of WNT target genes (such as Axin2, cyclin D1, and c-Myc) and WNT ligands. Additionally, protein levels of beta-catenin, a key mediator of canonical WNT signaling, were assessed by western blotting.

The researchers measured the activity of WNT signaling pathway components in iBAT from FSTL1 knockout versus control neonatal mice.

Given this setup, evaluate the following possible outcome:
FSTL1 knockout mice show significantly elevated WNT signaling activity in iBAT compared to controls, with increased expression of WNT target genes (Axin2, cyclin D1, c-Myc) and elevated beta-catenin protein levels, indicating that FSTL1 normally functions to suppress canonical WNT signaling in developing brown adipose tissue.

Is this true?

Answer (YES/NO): NO